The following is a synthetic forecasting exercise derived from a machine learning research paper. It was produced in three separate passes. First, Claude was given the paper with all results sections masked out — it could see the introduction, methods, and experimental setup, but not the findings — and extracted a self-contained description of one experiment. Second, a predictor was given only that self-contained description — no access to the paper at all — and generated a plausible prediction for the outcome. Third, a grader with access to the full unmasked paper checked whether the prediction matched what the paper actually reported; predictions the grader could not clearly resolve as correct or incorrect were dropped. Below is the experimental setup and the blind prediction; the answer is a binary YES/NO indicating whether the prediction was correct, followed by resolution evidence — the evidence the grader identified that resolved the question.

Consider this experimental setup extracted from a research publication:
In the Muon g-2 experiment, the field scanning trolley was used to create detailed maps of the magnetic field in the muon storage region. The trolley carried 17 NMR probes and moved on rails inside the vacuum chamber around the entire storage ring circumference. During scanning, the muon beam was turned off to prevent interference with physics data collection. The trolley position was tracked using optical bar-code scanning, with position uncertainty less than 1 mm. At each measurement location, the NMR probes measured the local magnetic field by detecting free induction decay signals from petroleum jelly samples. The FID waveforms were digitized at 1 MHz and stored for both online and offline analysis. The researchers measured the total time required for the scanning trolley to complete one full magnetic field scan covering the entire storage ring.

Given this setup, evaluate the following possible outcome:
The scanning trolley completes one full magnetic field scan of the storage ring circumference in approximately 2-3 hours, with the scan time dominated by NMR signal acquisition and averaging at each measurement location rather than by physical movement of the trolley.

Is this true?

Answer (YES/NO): YES